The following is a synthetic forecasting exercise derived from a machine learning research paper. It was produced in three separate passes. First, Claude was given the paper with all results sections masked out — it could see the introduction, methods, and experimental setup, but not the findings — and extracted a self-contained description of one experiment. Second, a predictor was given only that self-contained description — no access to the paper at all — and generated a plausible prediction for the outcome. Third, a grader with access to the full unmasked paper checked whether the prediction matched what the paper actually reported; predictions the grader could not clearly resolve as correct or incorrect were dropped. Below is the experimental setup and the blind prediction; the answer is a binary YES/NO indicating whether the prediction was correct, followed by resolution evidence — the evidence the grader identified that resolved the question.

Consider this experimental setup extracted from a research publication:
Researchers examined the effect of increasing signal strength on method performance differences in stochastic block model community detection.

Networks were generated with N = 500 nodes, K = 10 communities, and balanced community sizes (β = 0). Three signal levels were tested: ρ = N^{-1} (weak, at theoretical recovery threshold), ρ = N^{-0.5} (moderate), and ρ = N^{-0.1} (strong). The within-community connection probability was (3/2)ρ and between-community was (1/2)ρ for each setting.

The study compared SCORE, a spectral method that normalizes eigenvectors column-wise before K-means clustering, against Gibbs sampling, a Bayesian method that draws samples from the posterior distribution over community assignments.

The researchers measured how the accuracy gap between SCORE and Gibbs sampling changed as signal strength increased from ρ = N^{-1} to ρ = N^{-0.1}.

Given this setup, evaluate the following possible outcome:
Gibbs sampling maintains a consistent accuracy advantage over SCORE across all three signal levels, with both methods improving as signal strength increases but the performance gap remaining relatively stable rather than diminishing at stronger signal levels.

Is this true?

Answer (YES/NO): NO